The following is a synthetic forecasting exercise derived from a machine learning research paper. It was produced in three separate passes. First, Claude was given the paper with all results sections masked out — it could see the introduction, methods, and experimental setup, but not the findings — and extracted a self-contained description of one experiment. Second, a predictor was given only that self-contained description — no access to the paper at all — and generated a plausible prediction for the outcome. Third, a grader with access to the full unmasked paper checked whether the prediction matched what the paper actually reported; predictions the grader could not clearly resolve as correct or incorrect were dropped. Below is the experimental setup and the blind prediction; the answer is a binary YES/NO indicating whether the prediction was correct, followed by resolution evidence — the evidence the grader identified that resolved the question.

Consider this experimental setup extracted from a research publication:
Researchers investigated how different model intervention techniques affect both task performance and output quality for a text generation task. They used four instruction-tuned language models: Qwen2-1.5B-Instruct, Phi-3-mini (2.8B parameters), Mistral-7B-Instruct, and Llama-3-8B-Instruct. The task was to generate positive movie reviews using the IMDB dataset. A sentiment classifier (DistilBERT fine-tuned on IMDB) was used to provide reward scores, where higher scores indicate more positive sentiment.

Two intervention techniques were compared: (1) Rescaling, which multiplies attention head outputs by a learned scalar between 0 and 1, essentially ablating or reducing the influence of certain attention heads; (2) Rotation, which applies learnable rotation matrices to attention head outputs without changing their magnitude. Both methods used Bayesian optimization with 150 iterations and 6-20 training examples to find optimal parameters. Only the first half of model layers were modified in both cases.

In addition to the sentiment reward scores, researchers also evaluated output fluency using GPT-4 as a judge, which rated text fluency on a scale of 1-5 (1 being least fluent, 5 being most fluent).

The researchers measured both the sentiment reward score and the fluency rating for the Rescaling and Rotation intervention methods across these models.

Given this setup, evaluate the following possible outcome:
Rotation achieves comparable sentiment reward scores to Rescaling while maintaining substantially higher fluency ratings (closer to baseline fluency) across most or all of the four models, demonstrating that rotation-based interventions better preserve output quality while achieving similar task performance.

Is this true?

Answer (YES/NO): NO